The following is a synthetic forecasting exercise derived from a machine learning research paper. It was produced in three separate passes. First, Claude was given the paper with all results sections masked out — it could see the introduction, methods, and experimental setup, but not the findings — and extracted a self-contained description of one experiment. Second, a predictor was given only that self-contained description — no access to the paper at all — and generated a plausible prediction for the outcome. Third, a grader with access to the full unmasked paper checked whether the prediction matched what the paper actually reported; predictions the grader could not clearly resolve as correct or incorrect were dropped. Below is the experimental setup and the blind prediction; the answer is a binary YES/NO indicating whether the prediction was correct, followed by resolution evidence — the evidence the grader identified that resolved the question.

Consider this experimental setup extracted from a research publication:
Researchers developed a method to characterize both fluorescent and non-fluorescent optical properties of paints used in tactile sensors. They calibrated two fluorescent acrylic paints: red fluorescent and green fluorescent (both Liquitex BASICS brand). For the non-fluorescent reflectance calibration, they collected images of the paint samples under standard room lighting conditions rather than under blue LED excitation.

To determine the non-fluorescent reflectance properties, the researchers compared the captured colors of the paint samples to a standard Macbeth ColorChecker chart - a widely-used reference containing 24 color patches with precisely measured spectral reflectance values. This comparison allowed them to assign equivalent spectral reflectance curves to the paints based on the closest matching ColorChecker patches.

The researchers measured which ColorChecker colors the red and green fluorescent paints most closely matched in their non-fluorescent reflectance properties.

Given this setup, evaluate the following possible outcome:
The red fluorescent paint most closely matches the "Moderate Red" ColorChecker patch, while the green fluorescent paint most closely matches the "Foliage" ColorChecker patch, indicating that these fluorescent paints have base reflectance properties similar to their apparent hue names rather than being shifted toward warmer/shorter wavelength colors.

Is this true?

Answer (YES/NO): NO